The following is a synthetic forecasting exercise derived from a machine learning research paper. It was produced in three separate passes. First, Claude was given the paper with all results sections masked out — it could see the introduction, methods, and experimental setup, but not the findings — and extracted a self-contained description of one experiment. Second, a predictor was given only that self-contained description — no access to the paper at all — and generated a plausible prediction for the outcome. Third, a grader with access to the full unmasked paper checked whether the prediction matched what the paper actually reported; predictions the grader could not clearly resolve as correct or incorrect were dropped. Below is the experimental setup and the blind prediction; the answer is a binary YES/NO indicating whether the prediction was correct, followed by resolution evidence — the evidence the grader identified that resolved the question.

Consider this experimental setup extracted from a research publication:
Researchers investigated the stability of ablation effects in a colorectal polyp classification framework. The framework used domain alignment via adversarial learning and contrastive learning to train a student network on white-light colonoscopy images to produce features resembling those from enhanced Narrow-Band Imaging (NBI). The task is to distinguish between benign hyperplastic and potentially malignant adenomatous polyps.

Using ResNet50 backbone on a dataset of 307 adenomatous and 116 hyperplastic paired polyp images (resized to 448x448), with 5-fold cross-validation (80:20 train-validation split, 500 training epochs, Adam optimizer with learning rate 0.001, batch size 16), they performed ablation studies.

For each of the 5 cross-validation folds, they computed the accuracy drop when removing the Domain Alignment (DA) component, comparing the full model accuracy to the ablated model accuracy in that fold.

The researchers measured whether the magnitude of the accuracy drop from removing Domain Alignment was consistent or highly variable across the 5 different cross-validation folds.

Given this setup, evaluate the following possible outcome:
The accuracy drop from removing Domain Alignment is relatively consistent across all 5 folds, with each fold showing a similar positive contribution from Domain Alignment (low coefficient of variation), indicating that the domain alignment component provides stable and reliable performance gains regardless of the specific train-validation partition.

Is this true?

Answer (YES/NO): YES